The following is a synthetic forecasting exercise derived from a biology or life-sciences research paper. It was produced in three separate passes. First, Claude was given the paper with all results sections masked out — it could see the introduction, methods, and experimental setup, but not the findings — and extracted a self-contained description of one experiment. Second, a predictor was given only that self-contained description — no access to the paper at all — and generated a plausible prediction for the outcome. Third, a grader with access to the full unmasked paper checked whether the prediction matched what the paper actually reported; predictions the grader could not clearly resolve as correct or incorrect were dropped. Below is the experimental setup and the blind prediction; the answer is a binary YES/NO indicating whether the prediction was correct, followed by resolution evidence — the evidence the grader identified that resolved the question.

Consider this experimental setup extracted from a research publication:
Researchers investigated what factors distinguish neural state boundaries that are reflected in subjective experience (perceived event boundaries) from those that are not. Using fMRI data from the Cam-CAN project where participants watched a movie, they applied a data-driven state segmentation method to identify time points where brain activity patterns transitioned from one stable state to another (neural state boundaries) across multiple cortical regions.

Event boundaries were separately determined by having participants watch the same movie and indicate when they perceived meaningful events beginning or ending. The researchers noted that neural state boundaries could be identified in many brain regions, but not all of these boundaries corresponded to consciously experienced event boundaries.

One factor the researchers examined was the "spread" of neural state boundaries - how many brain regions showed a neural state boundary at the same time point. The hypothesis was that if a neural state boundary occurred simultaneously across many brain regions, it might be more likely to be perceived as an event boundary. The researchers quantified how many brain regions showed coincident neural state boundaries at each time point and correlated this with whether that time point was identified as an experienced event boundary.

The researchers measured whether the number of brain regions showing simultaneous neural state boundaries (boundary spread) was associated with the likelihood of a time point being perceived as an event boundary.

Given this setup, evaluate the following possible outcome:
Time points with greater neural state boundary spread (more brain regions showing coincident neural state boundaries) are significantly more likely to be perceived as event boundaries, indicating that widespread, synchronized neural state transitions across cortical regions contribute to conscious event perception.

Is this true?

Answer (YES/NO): YES